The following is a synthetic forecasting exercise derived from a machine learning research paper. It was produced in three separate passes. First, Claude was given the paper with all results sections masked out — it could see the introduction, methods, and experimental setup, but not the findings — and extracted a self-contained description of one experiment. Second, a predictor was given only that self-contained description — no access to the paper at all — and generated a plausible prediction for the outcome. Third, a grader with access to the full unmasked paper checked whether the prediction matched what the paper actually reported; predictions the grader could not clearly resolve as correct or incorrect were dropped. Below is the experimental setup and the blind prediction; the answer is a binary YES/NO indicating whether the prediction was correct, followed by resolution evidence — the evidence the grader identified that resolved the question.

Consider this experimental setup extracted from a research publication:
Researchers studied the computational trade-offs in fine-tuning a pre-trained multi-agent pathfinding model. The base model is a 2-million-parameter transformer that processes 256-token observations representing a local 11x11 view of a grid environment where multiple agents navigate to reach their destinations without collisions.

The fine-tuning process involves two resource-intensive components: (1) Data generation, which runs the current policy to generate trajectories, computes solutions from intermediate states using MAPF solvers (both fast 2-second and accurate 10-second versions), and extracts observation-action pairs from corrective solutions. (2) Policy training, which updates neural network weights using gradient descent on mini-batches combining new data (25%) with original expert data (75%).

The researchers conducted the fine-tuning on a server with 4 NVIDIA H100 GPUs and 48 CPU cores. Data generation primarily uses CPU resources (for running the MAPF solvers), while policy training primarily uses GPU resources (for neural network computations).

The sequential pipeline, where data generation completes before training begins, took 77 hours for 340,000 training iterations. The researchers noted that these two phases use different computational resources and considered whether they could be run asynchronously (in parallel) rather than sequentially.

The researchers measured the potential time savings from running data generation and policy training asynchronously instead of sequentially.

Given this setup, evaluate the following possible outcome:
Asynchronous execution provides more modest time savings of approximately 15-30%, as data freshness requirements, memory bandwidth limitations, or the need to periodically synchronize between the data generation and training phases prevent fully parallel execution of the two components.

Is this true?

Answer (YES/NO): NO